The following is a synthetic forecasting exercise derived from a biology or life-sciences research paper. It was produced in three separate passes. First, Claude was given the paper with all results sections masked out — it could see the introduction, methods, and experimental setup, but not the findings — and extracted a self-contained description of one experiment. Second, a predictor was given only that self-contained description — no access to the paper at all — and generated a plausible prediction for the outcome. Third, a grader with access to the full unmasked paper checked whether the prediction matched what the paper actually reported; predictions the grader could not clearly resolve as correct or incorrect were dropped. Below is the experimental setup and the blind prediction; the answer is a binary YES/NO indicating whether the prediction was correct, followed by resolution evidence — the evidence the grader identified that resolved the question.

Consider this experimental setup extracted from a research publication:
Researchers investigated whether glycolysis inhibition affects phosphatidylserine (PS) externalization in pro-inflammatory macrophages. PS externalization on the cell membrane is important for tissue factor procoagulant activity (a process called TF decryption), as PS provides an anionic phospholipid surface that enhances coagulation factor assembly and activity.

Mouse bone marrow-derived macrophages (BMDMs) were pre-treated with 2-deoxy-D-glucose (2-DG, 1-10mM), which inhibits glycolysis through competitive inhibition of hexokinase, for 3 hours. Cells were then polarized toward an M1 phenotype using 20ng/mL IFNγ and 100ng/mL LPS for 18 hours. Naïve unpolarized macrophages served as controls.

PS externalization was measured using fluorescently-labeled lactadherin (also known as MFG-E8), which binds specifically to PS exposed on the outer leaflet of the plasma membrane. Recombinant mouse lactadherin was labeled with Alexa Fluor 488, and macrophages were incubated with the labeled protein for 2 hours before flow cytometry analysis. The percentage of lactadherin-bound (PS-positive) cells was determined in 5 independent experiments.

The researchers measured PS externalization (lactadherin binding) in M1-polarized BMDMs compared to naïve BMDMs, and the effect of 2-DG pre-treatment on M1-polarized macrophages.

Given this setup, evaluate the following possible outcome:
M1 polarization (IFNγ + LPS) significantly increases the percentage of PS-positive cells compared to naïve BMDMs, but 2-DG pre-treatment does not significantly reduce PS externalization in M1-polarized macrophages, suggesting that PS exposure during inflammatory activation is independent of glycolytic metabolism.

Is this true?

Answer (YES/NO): NO